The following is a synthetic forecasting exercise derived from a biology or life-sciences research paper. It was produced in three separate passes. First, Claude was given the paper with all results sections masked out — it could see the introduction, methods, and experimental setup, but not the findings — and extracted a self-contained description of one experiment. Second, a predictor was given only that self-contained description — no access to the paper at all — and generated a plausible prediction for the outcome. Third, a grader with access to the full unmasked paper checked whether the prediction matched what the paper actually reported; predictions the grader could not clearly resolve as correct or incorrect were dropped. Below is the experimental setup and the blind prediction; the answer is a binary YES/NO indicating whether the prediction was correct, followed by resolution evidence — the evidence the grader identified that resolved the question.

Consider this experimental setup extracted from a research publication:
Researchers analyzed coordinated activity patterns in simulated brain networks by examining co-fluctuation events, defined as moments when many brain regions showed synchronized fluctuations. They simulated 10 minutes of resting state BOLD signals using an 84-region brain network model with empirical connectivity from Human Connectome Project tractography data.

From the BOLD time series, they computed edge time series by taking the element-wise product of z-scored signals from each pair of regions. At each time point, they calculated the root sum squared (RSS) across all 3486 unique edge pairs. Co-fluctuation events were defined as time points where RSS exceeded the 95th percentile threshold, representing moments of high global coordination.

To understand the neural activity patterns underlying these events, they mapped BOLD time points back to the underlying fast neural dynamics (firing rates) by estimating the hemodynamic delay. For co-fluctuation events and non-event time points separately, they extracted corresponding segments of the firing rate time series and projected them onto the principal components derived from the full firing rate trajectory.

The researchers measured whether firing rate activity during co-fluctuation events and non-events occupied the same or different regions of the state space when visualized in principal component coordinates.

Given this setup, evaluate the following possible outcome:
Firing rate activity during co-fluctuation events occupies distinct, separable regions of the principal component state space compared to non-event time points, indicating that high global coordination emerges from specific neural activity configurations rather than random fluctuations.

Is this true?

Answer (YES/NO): YES